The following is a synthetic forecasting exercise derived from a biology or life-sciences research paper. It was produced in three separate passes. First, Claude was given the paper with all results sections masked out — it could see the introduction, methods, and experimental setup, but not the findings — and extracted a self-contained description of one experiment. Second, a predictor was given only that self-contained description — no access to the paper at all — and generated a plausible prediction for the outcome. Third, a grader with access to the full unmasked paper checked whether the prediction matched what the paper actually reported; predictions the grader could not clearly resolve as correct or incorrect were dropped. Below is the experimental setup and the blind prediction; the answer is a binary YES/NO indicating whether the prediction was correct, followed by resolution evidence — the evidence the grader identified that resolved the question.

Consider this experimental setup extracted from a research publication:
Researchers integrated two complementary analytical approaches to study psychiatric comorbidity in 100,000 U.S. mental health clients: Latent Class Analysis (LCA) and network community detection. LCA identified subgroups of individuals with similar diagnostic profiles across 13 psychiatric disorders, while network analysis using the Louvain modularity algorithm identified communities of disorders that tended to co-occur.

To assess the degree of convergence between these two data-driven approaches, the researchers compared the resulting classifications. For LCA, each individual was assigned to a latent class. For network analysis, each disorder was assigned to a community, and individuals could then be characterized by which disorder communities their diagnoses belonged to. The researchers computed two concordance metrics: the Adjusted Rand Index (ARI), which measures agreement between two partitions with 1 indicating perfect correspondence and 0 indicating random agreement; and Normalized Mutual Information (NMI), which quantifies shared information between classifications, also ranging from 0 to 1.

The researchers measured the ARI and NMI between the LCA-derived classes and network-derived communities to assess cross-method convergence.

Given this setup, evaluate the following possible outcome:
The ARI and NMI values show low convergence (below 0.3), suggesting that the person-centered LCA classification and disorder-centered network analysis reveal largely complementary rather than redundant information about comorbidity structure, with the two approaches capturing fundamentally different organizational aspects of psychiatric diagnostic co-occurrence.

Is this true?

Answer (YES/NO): NO